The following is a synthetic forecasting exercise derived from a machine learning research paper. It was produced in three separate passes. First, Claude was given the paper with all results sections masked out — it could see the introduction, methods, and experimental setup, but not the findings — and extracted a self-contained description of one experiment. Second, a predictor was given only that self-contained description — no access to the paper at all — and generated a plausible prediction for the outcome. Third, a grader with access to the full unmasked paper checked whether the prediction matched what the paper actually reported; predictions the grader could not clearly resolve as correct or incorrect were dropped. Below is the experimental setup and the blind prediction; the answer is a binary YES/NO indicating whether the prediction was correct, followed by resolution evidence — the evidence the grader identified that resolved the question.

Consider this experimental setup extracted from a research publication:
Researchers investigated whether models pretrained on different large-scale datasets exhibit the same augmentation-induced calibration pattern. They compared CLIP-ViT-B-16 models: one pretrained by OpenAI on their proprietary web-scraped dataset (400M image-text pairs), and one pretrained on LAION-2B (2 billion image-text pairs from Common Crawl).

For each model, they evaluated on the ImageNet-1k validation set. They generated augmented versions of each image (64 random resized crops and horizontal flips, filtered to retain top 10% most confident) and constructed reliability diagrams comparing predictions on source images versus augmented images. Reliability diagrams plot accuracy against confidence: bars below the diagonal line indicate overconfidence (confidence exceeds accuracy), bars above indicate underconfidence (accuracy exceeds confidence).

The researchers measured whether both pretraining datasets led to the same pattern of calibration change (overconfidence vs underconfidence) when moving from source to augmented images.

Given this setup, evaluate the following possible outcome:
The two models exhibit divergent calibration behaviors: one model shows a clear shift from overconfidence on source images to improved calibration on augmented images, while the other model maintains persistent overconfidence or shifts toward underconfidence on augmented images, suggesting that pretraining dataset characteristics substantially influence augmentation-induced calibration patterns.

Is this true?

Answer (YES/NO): NO